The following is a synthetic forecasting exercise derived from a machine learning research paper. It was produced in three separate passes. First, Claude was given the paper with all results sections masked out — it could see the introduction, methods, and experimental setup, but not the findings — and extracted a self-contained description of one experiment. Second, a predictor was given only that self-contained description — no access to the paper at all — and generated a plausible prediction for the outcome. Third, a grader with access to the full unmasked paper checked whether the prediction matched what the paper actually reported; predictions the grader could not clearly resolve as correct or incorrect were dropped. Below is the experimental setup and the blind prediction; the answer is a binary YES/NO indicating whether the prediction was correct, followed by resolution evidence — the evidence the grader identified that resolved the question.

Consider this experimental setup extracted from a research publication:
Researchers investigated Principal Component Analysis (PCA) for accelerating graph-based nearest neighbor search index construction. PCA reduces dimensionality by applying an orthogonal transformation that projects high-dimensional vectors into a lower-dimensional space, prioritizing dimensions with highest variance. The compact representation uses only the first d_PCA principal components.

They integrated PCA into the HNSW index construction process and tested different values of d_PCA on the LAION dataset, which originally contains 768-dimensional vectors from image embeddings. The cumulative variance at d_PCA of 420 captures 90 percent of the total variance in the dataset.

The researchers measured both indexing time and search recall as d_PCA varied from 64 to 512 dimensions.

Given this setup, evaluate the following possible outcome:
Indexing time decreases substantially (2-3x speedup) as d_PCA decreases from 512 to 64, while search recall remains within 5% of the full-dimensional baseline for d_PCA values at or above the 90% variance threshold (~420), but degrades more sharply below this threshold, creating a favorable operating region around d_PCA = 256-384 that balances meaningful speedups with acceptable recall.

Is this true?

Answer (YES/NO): NO